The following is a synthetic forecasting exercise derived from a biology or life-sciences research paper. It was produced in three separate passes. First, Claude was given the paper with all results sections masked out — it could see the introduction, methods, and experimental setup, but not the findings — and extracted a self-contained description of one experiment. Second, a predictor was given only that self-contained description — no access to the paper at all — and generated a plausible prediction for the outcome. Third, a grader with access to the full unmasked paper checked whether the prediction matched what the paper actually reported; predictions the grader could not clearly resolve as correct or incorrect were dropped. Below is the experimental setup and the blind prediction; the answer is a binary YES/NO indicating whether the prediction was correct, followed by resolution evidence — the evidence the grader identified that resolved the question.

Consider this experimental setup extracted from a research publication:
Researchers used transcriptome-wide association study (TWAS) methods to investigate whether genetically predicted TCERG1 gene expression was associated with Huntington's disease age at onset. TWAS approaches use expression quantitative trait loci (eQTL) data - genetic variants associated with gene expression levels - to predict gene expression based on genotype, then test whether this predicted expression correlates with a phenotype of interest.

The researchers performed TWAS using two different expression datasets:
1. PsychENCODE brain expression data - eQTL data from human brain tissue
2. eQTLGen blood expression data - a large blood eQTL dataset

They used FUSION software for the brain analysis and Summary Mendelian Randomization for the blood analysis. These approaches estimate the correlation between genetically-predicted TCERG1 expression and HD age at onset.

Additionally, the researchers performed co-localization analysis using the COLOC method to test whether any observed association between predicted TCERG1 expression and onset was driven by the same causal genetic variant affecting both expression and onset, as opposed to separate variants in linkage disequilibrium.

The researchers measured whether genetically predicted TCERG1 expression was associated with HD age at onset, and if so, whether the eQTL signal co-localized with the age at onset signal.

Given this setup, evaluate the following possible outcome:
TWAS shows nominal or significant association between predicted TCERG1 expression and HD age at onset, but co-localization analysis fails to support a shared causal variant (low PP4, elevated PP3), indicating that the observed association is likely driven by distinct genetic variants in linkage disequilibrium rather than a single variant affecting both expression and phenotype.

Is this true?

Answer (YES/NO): YES